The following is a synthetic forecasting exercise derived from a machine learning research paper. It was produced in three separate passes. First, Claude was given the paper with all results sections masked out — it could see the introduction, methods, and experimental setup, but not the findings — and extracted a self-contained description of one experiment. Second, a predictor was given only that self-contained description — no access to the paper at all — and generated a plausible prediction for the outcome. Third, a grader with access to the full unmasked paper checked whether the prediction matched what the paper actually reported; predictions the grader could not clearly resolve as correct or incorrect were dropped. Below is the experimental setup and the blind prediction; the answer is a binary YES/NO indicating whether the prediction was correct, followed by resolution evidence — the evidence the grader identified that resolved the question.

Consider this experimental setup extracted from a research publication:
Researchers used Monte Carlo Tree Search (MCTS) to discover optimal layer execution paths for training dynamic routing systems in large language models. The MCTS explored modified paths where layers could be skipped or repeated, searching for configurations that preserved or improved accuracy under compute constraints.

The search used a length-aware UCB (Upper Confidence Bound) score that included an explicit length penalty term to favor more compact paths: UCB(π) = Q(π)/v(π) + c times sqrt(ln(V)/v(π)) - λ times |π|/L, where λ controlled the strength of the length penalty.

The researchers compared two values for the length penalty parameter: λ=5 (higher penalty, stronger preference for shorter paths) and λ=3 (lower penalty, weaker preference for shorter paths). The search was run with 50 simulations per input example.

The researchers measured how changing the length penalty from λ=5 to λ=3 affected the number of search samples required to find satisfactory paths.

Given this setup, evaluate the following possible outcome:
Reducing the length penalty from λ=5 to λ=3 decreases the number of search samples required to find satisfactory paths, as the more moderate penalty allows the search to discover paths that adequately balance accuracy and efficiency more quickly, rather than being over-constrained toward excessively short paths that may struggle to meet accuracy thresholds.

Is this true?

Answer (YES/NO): YES